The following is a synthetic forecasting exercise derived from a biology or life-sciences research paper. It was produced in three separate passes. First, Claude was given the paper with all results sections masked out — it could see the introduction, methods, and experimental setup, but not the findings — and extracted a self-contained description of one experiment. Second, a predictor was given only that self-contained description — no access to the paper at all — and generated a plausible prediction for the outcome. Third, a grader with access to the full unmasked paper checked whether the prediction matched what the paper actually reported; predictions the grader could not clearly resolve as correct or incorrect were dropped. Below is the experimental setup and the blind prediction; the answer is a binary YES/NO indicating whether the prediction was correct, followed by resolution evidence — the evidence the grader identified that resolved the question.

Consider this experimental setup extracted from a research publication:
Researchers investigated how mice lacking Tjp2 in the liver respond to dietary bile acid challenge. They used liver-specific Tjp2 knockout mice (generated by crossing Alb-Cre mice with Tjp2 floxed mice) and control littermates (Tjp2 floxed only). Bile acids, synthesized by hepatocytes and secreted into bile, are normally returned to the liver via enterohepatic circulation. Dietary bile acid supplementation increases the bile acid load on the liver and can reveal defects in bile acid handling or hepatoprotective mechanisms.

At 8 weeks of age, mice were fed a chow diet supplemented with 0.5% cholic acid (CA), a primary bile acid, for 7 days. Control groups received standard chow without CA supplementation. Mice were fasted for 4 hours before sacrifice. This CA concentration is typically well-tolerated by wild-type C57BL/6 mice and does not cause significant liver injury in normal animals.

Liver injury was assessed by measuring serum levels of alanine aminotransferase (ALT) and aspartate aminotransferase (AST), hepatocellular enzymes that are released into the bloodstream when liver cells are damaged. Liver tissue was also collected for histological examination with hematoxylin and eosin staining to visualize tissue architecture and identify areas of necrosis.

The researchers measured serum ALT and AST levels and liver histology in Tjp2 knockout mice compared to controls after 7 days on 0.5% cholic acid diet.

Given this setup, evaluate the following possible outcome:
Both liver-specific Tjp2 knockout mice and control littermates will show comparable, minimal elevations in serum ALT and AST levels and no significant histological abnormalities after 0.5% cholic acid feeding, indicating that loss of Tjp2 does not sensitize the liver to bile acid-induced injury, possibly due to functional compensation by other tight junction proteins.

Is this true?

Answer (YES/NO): NO